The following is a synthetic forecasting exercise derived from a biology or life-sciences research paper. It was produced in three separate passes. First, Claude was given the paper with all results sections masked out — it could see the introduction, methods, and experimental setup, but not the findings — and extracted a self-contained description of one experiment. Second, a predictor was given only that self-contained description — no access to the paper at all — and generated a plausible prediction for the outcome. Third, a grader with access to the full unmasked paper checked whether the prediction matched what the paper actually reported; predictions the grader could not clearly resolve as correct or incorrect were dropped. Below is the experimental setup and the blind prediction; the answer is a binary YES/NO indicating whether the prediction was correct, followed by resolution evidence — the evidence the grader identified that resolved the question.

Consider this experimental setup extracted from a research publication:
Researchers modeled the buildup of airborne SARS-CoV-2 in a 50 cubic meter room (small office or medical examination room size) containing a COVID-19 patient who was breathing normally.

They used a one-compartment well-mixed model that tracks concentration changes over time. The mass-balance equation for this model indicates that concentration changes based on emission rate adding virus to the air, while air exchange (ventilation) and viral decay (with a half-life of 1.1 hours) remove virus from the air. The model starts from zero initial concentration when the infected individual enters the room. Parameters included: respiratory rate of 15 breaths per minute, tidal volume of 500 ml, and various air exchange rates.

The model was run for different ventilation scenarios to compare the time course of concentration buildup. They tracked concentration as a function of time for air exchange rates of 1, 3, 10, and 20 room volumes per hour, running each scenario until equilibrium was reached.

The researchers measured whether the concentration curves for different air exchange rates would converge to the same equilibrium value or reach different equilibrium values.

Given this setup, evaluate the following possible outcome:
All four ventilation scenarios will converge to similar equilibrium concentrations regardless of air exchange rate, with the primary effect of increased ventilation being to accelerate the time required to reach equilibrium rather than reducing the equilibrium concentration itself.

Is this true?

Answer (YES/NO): NO